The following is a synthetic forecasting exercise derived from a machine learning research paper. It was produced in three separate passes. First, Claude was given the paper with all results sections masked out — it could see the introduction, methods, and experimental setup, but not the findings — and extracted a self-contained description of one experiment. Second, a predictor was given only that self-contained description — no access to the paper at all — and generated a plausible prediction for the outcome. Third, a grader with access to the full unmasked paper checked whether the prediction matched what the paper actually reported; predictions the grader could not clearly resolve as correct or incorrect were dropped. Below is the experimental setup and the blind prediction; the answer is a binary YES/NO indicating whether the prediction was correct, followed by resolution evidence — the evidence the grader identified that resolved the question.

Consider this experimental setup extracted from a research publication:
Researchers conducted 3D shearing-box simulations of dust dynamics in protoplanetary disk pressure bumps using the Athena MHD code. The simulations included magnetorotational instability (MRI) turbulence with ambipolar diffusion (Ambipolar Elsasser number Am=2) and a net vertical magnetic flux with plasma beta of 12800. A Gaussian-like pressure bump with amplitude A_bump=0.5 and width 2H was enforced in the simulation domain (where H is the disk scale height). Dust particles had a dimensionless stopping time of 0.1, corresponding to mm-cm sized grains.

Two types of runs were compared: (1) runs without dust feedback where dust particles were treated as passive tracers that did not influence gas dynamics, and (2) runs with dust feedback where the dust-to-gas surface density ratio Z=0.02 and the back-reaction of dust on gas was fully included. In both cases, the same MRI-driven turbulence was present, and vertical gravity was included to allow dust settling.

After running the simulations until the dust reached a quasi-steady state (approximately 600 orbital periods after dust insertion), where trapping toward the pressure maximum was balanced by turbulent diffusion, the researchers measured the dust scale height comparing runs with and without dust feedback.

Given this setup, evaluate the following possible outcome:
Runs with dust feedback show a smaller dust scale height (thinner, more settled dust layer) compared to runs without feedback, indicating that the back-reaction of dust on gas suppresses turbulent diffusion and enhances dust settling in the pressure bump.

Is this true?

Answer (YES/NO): YES